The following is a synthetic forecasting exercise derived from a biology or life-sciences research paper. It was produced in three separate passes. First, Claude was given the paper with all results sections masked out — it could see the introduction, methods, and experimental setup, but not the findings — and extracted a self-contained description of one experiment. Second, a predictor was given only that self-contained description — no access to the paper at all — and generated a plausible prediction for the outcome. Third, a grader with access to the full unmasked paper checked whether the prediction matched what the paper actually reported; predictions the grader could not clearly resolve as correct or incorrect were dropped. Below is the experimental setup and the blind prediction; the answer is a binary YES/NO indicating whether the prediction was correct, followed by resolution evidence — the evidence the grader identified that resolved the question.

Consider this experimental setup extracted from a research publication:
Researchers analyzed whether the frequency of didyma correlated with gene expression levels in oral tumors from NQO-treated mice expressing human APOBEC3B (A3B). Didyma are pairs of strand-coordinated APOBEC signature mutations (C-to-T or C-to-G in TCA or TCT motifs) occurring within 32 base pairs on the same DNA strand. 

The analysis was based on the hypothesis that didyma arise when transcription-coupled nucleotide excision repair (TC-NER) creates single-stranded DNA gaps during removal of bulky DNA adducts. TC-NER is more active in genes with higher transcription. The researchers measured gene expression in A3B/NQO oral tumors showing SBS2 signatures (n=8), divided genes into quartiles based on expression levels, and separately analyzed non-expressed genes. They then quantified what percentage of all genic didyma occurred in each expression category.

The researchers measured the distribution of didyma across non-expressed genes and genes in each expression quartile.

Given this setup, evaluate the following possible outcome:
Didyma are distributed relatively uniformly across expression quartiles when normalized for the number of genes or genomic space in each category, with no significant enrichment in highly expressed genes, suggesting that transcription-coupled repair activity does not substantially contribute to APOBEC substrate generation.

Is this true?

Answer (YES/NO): NO